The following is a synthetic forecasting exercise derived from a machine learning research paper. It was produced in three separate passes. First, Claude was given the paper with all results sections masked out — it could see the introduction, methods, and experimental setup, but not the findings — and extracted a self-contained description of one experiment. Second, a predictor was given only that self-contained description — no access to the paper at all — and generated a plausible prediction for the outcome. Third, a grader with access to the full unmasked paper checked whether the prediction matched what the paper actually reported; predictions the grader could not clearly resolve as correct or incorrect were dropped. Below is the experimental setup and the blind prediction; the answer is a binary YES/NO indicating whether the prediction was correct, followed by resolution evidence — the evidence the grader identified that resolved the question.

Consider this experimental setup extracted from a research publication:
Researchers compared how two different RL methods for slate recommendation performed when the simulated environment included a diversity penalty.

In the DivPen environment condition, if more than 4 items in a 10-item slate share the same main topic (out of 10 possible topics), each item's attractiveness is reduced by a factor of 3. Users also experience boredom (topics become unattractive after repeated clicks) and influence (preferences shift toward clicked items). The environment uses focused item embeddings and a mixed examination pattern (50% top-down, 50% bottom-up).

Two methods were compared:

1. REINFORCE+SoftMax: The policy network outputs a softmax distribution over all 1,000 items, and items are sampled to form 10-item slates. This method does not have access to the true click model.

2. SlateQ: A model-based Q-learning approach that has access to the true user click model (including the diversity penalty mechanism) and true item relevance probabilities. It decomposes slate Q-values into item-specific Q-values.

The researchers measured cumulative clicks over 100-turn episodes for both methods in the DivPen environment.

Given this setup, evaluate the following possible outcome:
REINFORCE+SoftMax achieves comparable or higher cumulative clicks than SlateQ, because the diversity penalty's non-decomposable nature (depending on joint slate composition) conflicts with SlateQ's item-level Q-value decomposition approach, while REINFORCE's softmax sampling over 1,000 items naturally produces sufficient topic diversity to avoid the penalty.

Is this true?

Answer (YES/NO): YES